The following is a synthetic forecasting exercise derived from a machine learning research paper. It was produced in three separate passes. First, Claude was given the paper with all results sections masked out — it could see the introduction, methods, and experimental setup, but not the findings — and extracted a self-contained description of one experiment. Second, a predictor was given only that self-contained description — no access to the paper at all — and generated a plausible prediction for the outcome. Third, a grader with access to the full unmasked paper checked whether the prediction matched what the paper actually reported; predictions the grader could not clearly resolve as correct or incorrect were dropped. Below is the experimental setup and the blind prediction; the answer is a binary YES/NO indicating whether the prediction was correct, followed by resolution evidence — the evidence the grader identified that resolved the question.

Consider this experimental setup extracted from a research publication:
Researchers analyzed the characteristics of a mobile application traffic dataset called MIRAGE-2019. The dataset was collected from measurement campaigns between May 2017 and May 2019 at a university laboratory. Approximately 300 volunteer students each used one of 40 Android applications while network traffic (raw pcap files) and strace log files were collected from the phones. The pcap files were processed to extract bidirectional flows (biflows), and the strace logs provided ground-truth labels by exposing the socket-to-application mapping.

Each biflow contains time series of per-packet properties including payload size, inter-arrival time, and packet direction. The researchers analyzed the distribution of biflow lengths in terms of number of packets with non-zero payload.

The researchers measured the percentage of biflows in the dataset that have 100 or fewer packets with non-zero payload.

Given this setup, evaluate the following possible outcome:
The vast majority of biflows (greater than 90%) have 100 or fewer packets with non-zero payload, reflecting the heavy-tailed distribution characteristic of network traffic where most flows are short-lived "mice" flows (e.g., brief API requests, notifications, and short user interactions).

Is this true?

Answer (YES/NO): NO